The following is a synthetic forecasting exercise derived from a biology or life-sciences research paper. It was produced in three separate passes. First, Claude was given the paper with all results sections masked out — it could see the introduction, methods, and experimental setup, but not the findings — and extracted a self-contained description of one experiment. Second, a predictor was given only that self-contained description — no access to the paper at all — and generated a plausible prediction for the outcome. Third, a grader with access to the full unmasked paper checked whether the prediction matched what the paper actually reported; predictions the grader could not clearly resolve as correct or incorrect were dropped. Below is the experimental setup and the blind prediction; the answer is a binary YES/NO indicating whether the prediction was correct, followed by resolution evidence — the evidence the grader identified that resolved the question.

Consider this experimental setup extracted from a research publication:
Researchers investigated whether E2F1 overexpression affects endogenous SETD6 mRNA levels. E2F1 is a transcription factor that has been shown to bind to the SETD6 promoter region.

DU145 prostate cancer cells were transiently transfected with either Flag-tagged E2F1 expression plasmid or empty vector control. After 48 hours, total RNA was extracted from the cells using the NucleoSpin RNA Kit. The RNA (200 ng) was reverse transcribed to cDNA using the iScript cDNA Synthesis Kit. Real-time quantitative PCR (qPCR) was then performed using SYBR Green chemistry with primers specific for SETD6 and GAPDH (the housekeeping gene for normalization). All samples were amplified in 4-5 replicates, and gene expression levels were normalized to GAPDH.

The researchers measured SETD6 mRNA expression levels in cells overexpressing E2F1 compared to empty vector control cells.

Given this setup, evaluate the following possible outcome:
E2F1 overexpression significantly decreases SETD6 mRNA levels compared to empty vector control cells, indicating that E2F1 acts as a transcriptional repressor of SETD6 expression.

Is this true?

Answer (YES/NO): NO